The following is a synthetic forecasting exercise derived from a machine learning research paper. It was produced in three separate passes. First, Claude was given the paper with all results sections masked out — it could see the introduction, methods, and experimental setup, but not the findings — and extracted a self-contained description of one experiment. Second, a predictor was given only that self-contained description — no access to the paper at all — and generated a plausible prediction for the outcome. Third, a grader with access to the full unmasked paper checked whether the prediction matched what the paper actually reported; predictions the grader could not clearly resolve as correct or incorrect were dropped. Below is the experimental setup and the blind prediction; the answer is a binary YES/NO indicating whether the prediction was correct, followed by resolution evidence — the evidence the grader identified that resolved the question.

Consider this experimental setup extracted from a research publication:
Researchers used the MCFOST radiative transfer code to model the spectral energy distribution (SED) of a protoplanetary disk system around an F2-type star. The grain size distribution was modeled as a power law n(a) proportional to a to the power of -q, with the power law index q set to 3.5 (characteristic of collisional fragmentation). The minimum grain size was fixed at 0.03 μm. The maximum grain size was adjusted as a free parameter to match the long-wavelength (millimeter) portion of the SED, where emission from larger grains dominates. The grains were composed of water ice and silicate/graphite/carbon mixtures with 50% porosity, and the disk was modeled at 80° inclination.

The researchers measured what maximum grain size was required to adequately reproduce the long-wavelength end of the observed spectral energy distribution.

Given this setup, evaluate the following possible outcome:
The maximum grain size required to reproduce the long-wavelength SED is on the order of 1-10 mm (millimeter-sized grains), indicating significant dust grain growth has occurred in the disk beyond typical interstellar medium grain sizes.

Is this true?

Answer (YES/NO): YES